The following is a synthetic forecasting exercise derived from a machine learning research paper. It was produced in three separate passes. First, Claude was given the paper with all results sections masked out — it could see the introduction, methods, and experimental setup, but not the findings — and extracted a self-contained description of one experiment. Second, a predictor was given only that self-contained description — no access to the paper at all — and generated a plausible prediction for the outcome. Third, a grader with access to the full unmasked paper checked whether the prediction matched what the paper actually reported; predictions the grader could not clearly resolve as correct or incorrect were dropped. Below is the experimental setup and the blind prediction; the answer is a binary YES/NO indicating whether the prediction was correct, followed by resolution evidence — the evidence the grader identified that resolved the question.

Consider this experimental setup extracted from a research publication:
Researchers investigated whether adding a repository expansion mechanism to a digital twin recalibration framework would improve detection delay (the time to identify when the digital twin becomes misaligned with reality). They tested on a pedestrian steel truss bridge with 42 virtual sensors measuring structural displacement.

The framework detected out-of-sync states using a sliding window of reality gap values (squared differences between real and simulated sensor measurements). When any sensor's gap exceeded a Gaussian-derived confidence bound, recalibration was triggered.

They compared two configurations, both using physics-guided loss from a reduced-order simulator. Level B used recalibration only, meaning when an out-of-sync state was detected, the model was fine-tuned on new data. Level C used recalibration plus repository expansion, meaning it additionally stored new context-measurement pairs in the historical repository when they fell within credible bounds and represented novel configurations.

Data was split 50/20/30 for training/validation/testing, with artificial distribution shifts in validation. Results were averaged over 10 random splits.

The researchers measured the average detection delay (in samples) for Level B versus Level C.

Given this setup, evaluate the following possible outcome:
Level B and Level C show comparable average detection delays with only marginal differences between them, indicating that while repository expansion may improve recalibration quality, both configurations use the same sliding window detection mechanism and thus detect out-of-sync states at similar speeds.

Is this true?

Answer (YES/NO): YES